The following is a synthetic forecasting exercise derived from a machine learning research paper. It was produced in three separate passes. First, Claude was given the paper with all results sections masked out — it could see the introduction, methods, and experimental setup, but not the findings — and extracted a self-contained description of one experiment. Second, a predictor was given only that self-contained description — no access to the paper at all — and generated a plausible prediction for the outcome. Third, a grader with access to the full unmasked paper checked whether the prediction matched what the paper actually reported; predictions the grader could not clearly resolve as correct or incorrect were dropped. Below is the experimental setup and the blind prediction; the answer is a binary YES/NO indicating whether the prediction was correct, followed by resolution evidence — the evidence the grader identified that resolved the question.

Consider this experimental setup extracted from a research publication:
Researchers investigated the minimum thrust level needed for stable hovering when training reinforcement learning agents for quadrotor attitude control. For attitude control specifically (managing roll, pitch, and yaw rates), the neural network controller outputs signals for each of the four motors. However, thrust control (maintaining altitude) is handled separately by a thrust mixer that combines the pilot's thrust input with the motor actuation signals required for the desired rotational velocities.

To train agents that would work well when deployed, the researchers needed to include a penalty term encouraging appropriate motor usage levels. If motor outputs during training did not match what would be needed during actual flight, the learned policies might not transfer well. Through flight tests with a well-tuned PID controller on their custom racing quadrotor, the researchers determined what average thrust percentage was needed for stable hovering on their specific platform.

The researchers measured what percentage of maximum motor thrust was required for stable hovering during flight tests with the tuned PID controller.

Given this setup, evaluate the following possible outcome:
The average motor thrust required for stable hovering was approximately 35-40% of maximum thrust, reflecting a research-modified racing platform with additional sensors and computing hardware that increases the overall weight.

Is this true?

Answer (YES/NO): NO